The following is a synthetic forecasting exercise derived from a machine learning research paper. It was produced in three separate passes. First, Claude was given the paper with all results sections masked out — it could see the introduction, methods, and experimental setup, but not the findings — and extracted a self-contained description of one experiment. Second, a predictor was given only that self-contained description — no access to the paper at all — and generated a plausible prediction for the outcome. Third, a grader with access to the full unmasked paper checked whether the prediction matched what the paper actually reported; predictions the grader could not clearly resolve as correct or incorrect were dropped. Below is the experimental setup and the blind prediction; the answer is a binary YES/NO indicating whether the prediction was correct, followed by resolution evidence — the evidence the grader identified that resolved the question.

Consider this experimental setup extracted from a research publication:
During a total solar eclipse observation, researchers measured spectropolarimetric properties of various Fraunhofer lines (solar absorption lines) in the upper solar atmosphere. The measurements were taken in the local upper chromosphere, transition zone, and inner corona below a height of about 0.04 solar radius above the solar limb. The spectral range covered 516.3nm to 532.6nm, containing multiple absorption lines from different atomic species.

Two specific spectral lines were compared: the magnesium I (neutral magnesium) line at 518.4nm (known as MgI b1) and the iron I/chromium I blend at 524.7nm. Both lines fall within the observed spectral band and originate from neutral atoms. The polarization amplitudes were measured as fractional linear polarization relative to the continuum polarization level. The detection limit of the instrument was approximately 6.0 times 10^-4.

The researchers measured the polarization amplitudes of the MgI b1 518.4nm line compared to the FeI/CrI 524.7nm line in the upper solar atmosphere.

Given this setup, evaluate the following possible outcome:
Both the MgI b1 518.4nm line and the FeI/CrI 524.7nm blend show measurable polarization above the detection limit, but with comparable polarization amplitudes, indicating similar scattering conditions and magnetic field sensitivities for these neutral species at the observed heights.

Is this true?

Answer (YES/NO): NO